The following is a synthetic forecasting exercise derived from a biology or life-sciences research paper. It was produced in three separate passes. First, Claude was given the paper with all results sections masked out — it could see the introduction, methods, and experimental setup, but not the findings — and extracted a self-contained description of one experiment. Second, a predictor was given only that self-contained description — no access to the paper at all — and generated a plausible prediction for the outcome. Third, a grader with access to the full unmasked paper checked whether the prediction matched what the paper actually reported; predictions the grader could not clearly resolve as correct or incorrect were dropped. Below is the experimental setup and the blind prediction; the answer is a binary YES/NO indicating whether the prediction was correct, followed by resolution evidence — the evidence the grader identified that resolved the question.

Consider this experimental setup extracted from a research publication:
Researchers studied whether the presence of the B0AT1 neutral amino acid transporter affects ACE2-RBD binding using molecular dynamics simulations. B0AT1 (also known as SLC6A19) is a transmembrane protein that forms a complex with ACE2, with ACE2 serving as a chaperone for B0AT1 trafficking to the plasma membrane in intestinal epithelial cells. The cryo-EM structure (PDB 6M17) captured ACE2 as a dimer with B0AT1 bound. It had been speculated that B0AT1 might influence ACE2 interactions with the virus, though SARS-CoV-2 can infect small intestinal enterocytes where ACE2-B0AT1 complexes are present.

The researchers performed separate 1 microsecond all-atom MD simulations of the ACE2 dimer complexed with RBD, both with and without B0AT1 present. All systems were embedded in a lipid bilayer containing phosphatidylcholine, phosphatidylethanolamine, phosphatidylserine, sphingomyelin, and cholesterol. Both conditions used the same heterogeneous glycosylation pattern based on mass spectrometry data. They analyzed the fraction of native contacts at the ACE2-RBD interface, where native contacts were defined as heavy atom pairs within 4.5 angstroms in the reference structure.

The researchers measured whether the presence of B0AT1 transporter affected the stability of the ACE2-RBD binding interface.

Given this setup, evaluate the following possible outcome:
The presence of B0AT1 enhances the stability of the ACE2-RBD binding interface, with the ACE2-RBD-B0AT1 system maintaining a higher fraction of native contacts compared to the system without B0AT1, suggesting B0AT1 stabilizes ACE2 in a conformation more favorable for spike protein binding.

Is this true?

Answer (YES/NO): NO